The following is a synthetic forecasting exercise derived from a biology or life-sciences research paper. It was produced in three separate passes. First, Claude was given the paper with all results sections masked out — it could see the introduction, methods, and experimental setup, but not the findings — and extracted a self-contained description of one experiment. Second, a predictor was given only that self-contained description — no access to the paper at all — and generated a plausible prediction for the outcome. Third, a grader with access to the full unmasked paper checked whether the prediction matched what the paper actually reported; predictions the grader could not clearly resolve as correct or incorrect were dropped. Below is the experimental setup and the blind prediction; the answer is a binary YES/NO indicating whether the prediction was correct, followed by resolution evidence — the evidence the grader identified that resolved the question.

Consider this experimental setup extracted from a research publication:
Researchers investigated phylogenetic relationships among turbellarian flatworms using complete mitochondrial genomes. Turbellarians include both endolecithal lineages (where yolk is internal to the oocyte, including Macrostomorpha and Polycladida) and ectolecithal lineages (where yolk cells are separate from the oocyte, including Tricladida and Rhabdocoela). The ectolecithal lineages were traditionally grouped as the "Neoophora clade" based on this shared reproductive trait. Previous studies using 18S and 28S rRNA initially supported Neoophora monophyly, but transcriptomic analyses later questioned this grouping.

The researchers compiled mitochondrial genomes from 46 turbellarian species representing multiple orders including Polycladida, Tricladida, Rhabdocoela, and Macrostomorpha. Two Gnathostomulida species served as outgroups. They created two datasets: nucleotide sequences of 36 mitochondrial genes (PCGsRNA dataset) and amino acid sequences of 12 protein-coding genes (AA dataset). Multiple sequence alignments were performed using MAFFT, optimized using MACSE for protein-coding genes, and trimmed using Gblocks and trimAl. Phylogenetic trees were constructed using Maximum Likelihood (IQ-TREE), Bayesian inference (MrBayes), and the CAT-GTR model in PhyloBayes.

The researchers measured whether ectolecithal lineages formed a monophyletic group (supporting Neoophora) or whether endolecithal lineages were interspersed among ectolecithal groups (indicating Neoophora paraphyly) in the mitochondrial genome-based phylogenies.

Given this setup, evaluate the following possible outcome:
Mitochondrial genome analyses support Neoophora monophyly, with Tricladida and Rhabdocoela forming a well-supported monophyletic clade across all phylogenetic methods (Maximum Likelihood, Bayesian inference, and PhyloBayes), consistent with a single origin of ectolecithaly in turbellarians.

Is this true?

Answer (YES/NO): NO